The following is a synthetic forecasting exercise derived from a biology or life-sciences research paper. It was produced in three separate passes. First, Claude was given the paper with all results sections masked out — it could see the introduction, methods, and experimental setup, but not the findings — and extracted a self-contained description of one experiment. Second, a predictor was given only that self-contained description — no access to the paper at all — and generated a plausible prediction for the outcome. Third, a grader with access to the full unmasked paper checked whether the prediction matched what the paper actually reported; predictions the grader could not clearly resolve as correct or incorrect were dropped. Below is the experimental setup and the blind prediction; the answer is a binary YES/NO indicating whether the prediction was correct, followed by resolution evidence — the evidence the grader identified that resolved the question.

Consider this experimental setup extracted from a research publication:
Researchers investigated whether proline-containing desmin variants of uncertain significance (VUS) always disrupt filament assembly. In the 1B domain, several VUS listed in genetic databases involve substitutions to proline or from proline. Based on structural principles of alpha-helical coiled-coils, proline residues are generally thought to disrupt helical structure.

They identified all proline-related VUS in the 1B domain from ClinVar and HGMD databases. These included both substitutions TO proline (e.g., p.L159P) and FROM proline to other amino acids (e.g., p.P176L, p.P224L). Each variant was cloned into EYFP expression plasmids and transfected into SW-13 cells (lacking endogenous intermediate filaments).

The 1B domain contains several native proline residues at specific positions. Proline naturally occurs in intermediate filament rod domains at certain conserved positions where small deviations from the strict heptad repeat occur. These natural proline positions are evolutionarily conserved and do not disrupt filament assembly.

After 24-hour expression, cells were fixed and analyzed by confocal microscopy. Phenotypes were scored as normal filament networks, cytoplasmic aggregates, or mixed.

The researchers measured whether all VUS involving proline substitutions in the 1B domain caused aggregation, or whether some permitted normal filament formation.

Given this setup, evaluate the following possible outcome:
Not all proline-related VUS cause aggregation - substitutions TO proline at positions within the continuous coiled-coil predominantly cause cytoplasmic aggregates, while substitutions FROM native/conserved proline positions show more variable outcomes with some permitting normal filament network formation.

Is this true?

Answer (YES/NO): NO